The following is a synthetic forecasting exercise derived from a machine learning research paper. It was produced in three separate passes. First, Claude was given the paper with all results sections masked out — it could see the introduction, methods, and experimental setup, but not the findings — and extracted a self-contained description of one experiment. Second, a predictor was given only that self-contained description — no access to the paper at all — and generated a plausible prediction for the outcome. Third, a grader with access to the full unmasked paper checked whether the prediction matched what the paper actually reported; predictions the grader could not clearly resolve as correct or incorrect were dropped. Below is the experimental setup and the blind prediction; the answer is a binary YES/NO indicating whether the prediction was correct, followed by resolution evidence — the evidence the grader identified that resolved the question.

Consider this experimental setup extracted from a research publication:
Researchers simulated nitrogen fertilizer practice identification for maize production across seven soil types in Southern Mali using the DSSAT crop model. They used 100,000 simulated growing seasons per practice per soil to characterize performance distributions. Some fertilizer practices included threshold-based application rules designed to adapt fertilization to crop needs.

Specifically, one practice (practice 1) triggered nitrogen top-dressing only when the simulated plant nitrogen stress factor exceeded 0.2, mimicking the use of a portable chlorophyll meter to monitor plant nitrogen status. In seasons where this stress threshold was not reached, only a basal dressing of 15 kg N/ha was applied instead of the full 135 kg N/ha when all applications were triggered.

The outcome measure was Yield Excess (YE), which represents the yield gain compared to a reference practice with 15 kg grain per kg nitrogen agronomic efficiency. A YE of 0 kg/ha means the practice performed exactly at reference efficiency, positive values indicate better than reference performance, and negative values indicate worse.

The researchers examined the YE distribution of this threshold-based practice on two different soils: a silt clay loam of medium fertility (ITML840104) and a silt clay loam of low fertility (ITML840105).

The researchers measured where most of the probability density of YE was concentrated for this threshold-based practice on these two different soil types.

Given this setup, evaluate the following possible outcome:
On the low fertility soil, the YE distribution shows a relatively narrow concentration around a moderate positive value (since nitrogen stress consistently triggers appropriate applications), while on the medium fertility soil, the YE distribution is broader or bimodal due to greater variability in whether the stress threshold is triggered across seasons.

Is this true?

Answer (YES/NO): NO